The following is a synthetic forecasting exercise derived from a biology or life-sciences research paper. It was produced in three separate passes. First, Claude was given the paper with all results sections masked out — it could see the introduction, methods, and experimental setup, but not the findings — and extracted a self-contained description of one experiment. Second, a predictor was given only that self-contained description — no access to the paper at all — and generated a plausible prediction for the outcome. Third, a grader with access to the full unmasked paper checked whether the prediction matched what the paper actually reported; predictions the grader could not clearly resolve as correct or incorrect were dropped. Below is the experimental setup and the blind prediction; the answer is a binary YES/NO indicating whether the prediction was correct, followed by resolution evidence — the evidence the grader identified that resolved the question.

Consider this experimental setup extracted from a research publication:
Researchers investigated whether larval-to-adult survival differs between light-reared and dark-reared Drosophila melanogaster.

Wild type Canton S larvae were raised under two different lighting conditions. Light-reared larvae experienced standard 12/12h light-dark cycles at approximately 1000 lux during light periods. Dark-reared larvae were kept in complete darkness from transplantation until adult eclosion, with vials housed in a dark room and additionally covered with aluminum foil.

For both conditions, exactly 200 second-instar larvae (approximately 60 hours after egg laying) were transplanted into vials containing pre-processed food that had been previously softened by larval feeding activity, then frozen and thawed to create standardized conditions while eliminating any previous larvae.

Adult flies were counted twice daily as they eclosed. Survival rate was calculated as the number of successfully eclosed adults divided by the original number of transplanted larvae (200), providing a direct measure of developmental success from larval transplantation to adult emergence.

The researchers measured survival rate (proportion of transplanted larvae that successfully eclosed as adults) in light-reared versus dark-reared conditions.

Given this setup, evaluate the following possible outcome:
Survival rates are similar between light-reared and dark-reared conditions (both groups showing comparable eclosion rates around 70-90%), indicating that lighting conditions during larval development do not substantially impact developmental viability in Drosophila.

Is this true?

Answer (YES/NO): YES